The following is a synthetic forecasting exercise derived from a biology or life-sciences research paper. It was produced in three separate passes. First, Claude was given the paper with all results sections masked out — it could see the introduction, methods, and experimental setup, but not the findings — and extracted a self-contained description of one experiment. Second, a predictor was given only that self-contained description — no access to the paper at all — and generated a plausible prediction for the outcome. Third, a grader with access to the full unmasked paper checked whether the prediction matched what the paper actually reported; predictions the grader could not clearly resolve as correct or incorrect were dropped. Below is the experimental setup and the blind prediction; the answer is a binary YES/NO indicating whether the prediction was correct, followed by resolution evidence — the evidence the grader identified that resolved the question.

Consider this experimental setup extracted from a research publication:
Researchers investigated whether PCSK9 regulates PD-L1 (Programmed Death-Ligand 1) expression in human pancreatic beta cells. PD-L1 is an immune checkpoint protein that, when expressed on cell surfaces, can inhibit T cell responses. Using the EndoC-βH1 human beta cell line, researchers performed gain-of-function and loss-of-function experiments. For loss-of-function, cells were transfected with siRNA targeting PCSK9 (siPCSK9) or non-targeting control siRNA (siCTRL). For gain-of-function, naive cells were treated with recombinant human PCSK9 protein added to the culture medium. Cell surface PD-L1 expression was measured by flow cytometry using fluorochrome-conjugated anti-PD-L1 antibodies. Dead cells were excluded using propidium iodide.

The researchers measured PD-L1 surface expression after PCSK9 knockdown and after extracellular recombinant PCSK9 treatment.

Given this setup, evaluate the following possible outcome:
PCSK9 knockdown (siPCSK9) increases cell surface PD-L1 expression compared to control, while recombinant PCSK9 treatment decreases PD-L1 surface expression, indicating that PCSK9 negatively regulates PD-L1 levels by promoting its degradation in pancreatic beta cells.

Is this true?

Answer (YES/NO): NO